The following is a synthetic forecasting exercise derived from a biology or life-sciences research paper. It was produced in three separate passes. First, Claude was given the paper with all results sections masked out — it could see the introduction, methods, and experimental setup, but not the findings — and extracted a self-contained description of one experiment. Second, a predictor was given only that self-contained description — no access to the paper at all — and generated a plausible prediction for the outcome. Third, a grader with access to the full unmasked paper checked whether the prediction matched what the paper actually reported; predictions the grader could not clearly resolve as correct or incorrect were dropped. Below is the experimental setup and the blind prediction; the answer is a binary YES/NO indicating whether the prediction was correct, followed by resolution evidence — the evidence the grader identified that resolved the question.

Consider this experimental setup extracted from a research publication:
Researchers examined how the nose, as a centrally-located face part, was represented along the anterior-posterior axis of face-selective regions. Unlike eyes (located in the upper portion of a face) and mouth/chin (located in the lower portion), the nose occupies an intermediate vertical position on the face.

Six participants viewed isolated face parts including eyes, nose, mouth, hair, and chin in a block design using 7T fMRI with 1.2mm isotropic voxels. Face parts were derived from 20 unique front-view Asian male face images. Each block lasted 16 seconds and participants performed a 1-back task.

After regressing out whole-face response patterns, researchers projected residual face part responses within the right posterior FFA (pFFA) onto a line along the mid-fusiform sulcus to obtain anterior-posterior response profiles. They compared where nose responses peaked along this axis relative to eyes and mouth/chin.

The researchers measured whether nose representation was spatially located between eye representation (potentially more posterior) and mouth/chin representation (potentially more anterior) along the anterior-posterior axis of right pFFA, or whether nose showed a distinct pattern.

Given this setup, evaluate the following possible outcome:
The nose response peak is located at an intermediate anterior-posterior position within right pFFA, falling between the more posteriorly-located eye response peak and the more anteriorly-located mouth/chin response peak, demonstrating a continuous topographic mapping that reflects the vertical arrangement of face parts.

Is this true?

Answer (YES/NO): NO